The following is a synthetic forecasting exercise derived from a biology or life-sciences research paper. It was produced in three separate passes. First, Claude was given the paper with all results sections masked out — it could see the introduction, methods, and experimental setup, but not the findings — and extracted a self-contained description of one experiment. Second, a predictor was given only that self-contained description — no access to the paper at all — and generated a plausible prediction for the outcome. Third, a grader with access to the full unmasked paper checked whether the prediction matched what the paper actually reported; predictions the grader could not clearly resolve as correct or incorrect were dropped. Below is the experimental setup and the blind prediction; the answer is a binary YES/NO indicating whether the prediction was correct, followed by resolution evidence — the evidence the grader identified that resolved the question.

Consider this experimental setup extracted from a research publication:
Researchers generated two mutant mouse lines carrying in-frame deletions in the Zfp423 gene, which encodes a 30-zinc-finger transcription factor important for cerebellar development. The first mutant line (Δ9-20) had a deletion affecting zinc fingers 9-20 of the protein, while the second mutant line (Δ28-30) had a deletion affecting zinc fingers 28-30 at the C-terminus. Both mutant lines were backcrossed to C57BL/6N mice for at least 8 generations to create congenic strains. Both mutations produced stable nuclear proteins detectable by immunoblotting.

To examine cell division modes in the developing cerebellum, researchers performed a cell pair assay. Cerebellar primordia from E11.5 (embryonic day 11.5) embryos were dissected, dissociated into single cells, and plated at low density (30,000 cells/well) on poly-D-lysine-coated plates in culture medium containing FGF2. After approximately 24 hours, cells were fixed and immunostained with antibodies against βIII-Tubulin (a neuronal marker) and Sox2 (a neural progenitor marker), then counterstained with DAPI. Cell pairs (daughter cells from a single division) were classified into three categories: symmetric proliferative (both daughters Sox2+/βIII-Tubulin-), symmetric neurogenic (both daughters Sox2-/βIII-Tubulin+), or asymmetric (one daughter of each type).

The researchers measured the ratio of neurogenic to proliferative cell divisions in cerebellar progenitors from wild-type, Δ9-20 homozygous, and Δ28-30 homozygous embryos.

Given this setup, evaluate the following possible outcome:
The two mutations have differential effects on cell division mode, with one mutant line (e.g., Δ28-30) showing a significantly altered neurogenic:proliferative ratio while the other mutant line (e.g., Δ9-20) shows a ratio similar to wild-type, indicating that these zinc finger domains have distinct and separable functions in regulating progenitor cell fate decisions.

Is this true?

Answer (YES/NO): NO